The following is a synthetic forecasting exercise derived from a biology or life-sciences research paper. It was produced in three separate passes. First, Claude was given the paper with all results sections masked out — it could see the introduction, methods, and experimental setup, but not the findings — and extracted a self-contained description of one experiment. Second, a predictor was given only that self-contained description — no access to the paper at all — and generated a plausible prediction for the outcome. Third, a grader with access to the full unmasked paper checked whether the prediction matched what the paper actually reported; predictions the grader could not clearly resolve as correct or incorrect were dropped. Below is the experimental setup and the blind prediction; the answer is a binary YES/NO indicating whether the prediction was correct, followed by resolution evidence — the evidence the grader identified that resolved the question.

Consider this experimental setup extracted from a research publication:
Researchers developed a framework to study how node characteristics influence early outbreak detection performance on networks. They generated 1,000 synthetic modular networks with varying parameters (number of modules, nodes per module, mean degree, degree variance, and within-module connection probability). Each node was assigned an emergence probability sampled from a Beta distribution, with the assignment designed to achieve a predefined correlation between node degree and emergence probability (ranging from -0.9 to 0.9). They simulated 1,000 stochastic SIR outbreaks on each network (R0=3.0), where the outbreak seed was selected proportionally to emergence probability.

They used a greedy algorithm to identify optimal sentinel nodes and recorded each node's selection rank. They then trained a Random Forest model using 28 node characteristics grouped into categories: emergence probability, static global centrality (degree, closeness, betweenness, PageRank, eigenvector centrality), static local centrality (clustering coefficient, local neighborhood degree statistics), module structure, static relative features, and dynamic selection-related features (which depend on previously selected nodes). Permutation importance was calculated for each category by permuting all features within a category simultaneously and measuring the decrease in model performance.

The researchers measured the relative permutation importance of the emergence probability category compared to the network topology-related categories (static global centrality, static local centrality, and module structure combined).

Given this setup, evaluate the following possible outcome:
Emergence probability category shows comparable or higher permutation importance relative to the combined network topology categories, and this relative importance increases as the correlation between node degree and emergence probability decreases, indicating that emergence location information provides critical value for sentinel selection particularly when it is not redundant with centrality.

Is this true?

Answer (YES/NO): NO